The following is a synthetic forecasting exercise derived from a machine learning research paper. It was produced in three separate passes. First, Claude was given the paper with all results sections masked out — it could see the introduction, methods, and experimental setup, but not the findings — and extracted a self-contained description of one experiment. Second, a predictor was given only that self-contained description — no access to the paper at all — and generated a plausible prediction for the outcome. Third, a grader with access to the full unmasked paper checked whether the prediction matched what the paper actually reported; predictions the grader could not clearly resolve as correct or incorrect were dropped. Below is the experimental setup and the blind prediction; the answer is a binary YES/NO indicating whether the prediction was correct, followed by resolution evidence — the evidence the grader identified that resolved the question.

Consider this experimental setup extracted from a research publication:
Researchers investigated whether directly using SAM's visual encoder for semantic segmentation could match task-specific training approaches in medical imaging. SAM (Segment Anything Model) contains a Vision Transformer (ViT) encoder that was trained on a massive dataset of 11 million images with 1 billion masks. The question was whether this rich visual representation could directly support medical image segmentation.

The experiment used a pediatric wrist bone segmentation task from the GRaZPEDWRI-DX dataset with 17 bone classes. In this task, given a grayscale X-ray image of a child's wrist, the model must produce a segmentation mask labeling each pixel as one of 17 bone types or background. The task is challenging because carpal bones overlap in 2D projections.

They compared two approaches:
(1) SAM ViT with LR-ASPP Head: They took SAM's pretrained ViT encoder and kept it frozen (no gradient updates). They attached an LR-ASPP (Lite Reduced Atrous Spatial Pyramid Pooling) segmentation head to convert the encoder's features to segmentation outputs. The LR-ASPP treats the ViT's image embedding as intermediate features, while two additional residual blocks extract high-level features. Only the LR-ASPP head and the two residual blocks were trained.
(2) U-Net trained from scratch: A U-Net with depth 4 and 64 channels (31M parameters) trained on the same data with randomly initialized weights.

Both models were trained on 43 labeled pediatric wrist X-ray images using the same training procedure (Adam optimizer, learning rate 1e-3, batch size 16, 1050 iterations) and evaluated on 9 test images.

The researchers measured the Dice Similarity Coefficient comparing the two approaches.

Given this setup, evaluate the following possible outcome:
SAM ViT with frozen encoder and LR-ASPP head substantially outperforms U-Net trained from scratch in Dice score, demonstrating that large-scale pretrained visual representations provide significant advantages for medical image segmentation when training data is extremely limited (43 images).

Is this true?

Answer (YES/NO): NO